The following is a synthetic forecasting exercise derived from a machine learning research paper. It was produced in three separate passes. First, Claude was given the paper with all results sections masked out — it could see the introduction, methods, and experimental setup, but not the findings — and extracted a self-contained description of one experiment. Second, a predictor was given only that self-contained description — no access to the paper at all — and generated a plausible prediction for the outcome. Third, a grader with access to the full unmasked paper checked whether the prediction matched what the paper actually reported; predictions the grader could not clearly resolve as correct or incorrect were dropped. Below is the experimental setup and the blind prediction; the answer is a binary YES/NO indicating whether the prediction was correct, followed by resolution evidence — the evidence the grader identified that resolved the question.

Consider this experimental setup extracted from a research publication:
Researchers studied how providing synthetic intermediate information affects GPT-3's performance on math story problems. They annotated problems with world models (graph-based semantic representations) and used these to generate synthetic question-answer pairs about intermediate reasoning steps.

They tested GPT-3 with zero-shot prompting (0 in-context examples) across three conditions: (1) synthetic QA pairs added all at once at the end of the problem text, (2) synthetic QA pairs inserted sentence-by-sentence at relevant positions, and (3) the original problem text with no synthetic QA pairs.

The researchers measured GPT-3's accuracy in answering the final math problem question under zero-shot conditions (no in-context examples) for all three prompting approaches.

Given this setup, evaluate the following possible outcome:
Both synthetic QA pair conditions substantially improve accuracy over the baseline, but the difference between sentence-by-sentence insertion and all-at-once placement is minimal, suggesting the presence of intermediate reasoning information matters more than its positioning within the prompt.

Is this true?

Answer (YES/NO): NO